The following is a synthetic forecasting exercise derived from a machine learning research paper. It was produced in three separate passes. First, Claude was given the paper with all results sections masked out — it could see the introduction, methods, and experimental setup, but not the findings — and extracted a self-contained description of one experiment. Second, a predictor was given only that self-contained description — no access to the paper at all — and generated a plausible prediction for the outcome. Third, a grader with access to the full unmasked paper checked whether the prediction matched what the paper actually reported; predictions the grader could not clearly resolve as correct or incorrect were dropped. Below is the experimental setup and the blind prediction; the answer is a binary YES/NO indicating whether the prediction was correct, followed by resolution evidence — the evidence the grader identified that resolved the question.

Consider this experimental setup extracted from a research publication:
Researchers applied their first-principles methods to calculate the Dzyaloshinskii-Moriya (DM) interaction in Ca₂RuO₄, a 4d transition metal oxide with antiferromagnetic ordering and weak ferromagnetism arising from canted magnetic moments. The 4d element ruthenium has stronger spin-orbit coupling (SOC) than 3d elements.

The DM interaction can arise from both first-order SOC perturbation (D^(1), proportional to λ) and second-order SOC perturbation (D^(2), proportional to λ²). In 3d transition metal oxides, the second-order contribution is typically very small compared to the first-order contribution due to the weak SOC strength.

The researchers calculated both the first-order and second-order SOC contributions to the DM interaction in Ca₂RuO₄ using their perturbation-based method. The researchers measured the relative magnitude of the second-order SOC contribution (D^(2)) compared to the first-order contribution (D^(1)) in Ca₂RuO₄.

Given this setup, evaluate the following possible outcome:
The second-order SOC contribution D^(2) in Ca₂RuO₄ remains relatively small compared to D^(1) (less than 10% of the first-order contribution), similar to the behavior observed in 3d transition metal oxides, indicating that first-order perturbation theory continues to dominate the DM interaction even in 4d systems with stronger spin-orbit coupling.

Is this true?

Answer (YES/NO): NO